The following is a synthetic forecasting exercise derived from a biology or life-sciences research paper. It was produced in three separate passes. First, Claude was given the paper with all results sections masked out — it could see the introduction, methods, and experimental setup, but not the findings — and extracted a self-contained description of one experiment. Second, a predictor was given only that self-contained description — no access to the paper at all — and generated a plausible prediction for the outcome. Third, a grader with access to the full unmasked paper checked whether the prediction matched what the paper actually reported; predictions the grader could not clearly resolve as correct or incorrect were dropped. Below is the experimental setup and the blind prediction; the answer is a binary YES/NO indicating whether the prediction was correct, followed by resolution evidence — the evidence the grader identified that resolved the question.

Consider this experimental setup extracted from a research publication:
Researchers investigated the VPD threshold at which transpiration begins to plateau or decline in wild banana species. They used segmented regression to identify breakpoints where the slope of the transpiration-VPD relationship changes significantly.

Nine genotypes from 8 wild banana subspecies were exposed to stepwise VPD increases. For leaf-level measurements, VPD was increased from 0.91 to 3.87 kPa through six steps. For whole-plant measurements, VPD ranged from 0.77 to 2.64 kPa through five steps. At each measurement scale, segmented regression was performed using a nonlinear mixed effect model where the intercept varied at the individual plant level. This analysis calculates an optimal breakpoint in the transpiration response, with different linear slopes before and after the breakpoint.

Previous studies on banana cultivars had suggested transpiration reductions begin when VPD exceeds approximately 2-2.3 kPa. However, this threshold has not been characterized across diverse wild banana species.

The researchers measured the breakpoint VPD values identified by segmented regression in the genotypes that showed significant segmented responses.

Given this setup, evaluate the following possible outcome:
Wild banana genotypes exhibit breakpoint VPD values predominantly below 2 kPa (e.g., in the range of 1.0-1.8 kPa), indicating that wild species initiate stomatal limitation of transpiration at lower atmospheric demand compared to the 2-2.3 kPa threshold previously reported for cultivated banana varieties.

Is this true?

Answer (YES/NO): NO